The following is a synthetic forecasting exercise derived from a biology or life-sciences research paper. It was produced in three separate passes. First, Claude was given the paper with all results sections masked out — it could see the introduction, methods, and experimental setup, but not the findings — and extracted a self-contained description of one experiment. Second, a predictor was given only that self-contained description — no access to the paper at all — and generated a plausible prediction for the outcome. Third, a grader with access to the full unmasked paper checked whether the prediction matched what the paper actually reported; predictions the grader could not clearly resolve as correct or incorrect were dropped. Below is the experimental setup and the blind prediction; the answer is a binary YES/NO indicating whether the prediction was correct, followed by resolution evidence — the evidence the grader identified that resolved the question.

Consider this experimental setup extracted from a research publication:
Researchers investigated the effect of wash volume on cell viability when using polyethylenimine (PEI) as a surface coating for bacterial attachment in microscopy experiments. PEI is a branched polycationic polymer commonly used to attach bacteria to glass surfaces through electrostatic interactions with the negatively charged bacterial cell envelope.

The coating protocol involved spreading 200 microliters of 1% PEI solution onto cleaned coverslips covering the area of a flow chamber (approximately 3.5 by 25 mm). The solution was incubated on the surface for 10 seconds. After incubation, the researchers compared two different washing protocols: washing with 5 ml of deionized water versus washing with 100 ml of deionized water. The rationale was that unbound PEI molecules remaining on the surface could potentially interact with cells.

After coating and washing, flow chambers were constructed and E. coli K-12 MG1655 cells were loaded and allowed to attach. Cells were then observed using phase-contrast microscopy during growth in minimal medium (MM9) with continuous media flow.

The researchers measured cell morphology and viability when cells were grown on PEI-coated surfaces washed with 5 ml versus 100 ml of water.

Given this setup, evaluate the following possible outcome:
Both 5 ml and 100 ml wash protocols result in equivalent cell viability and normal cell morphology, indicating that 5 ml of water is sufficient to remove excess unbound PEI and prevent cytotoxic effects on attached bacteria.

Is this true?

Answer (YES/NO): NO